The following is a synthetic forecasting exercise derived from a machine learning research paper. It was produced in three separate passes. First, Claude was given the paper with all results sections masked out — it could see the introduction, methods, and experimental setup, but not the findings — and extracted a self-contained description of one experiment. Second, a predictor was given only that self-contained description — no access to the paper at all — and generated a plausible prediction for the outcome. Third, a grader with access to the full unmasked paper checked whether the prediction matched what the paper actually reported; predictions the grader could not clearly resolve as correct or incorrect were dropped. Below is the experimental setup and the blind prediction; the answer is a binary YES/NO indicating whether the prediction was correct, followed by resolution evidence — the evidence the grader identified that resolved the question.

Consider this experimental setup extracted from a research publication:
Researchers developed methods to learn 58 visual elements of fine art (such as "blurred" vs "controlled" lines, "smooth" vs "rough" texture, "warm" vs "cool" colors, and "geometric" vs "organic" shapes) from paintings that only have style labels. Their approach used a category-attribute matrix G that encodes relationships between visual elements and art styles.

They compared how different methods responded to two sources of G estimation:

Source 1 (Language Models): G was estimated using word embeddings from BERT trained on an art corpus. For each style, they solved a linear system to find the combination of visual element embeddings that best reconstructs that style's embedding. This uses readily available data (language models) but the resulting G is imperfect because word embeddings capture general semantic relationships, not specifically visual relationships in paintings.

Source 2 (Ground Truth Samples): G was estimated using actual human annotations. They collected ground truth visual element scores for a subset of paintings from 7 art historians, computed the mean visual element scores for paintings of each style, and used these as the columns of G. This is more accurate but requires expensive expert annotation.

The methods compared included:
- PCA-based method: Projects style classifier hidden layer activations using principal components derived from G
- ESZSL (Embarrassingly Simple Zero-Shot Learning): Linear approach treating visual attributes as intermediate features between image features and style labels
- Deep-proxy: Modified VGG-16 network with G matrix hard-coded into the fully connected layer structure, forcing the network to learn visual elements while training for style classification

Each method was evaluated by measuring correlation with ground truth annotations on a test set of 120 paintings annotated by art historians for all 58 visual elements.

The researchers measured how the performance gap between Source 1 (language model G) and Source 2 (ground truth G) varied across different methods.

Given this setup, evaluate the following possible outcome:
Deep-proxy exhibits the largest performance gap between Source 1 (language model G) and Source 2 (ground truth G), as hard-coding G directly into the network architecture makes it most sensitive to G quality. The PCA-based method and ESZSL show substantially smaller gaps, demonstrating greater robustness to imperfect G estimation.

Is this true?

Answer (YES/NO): NO